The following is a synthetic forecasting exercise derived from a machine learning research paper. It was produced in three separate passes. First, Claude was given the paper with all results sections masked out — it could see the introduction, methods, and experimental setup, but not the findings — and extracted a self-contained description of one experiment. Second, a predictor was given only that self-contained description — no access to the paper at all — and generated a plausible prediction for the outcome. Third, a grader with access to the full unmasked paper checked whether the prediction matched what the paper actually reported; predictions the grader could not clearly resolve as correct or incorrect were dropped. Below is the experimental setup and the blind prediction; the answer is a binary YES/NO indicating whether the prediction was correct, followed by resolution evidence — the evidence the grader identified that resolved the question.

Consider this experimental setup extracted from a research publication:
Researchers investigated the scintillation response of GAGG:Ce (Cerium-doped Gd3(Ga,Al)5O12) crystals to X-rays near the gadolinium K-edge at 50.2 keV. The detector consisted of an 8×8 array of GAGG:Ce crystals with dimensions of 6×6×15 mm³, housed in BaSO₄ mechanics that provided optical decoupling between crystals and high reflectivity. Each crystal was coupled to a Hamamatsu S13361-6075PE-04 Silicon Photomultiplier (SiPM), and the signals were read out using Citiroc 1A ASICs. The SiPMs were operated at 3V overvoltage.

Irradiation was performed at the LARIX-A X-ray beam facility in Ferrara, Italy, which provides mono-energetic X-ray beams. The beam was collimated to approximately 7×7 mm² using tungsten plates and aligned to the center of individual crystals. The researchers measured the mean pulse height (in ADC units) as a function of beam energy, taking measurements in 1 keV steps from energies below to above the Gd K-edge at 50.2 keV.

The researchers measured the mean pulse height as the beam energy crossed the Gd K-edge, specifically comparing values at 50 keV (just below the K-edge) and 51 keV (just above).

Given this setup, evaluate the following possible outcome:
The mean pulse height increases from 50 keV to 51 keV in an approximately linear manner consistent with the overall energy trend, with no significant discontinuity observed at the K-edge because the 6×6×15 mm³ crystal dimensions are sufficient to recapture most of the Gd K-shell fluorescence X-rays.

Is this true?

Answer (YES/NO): NO